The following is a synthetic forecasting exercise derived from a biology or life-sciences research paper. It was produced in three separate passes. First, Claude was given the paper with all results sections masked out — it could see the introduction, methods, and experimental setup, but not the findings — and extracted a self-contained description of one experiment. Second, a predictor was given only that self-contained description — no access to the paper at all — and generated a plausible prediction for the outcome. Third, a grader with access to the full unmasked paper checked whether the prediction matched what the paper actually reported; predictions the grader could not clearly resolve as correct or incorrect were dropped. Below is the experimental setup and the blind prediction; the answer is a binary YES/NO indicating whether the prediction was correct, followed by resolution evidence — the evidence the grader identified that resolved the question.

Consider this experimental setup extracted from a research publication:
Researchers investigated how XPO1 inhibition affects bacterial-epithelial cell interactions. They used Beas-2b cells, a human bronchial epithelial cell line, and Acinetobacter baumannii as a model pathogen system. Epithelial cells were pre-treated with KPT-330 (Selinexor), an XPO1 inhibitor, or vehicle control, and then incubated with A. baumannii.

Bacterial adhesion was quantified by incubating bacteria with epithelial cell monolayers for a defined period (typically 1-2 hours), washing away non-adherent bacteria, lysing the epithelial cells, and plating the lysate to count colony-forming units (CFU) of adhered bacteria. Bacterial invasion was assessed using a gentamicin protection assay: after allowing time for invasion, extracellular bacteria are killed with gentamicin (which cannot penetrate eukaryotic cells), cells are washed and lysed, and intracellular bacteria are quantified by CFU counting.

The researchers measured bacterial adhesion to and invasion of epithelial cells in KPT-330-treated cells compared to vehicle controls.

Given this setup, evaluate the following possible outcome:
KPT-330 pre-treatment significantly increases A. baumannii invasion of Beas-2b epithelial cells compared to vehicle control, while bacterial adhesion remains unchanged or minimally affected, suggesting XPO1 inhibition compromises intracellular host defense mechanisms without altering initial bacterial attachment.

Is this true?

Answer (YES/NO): NO